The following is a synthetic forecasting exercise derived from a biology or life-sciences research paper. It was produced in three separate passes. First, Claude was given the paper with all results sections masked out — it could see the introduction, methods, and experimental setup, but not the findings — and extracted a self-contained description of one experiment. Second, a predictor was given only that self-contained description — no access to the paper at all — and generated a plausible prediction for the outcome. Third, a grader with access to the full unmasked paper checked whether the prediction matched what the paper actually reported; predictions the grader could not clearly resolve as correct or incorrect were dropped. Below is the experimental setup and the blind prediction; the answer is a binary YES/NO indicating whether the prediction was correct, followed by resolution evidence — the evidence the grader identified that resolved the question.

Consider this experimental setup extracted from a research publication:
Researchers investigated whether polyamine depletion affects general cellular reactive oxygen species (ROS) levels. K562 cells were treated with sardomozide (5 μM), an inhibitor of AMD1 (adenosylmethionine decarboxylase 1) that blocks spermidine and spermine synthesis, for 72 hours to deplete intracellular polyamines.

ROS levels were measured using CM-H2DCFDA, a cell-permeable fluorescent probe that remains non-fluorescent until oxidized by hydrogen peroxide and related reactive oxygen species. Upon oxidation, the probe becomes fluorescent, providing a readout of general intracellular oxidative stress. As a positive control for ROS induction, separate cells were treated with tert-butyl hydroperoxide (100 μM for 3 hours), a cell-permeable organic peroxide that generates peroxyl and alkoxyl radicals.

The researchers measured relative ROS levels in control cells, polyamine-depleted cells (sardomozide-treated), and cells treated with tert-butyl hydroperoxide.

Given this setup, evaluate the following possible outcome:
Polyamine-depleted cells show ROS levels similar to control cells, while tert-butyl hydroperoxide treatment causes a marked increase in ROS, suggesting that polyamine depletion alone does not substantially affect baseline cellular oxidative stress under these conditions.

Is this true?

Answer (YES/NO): NO